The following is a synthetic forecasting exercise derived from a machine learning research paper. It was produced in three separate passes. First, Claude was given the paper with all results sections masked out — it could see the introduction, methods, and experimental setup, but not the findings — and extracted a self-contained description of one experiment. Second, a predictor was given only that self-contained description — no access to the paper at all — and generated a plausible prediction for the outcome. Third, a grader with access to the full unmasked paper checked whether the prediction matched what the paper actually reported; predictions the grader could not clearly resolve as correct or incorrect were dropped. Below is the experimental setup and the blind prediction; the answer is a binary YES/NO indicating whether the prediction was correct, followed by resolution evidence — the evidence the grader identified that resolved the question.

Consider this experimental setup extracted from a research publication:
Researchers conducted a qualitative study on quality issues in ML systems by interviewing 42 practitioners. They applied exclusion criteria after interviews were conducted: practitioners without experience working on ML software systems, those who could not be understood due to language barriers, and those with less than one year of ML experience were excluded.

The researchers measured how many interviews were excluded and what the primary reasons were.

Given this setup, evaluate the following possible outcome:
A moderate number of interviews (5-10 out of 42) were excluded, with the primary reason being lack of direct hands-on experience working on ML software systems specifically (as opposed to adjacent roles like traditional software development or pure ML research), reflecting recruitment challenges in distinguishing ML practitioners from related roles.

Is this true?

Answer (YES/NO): YES